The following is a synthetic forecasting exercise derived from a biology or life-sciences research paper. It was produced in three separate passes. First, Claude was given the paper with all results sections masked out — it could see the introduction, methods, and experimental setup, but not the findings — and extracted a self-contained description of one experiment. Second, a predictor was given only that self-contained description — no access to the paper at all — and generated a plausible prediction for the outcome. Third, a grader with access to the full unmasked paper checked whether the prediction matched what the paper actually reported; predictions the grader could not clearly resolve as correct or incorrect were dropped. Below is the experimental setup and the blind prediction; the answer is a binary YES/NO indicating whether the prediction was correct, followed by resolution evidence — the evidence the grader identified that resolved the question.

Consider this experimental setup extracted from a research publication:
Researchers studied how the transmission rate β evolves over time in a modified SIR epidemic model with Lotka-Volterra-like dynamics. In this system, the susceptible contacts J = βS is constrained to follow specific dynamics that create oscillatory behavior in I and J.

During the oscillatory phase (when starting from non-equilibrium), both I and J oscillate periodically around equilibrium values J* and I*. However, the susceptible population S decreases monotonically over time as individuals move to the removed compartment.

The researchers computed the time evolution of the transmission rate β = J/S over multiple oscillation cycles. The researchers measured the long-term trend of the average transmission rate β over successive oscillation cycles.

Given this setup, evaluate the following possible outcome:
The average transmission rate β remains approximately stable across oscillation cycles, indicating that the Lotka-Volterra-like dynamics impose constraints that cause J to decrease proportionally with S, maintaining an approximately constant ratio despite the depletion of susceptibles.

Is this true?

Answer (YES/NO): NO